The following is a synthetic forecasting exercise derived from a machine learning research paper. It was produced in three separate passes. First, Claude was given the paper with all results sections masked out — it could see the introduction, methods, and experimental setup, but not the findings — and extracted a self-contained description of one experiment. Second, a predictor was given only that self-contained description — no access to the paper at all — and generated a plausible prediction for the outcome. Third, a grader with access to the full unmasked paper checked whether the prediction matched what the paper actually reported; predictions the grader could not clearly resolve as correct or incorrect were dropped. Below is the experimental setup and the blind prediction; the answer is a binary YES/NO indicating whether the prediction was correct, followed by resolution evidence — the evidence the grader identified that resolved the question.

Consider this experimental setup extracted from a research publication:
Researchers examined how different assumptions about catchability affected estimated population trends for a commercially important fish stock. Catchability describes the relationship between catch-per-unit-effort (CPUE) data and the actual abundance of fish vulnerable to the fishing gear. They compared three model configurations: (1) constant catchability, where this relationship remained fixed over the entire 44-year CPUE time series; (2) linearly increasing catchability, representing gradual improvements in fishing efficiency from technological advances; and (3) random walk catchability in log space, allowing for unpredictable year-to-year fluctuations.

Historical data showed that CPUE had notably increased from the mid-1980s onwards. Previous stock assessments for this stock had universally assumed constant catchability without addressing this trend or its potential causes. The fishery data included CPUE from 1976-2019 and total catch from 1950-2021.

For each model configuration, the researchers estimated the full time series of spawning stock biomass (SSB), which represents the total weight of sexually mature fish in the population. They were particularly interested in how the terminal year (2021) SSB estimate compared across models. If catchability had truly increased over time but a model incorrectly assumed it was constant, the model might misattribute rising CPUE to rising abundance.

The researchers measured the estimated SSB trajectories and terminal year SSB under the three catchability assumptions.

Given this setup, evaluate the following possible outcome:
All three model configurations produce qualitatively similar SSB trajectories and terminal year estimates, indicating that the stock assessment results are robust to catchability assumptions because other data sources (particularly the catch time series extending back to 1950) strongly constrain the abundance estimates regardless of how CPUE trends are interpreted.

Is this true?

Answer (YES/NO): NO